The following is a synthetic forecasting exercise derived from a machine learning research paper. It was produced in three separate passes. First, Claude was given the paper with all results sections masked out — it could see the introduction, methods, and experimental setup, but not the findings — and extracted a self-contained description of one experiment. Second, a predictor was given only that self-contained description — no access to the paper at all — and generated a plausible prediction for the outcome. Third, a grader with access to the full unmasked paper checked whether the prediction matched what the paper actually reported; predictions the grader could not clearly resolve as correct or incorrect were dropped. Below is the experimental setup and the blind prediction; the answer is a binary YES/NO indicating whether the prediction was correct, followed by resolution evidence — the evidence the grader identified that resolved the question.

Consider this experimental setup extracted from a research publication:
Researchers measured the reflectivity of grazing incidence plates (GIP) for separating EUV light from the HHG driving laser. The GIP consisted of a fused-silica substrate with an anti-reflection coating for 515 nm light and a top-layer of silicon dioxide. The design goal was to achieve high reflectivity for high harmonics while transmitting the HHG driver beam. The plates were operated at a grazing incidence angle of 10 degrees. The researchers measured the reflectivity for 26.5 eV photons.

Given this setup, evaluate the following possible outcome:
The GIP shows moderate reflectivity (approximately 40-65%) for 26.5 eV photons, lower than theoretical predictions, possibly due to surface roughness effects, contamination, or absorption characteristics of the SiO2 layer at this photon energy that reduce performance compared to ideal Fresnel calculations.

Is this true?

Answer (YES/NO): YES